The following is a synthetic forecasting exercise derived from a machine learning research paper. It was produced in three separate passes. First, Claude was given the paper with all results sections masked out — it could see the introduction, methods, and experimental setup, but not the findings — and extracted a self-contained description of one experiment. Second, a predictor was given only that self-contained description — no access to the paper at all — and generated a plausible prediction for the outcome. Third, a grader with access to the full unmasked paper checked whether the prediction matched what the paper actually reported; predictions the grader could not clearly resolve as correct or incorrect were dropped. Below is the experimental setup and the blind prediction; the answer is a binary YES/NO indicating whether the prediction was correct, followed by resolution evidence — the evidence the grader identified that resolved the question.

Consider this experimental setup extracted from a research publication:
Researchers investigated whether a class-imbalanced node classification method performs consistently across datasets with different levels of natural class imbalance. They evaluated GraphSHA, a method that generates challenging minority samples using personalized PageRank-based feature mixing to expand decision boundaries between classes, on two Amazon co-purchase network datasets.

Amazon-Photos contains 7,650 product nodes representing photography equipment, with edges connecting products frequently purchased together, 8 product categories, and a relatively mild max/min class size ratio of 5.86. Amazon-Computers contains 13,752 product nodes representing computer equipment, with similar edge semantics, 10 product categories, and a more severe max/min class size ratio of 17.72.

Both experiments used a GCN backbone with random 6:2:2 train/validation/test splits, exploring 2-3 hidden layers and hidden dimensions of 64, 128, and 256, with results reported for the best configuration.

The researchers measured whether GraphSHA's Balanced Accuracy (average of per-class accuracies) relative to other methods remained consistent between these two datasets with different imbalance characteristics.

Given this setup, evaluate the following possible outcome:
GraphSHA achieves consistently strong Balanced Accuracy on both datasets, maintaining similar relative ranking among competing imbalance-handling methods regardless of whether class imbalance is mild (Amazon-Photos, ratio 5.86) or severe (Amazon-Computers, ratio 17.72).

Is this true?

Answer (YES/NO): NO